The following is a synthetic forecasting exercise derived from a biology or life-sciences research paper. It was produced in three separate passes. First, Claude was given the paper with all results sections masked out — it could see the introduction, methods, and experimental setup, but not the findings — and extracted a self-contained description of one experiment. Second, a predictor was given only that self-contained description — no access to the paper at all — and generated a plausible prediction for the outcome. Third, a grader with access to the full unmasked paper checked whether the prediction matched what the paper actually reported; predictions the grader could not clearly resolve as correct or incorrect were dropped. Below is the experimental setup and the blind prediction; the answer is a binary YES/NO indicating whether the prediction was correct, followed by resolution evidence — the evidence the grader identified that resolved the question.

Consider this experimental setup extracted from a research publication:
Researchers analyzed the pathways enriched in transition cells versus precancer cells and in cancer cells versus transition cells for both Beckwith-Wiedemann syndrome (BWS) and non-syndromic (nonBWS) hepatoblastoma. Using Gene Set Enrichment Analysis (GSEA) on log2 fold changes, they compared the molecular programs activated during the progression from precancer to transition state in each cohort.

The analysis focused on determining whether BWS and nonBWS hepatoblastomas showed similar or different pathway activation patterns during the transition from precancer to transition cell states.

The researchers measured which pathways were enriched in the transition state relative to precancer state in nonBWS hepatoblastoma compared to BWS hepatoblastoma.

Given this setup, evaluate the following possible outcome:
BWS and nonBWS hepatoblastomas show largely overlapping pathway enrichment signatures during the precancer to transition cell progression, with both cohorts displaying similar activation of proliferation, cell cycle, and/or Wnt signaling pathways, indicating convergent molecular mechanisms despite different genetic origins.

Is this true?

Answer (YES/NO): NO